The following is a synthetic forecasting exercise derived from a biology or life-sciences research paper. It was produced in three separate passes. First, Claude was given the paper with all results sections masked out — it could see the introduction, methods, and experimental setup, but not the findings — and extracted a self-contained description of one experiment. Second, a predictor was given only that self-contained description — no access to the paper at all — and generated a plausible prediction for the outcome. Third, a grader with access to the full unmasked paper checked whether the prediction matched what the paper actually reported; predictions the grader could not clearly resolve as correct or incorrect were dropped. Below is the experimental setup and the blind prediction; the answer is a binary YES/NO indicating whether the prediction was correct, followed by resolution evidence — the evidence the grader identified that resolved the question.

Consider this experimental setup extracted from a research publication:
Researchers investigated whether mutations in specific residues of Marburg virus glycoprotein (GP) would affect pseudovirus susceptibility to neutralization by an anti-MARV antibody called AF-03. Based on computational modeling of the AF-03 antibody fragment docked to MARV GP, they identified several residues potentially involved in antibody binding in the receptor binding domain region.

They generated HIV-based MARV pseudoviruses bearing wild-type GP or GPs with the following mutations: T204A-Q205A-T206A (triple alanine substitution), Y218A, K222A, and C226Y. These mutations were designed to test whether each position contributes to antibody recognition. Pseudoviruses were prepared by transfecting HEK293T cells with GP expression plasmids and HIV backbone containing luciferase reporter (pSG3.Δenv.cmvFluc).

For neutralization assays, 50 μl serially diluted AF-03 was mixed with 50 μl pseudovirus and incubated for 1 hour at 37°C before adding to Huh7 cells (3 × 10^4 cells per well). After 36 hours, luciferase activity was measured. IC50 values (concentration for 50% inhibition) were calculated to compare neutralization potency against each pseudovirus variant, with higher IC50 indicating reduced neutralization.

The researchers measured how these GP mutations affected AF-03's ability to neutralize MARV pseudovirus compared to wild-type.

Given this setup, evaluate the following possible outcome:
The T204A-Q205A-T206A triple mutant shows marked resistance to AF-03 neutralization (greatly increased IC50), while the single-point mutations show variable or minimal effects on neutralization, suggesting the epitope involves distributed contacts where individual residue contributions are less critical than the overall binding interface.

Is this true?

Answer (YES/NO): NO